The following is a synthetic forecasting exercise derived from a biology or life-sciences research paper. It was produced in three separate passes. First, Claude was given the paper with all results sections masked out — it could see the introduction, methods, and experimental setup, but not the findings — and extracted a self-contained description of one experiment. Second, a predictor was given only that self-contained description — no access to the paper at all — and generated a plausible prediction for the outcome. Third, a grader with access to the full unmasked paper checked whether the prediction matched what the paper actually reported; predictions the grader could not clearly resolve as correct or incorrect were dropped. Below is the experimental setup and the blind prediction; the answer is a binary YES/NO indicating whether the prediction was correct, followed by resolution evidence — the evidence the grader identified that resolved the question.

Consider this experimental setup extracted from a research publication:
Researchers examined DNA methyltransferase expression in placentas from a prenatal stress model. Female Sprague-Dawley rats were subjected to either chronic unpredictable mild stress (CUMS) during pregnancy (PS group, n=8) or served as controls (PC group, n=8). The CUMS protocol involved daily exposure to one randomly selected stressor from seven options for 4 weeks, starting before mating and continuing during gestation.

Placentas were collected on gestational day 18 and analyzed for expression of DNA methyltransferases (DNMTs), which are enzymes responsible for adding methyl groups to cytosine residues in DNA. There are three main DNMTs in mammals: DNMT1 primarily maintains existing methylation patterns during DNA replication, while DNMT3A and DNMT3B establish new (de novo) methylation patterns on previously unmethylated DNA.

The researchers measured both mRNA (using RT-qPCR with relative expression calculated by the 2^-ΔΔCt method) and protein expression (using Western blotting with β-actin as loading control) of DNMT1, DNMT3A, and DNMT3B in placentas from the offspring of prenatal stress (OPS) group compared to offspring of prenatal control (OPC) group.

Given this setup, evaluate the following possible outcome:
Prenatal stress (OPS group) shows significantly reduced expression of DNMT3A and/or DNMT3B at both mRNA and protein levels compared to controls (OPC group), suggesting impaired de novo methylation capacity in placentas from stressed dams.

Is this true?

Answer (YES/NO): YES